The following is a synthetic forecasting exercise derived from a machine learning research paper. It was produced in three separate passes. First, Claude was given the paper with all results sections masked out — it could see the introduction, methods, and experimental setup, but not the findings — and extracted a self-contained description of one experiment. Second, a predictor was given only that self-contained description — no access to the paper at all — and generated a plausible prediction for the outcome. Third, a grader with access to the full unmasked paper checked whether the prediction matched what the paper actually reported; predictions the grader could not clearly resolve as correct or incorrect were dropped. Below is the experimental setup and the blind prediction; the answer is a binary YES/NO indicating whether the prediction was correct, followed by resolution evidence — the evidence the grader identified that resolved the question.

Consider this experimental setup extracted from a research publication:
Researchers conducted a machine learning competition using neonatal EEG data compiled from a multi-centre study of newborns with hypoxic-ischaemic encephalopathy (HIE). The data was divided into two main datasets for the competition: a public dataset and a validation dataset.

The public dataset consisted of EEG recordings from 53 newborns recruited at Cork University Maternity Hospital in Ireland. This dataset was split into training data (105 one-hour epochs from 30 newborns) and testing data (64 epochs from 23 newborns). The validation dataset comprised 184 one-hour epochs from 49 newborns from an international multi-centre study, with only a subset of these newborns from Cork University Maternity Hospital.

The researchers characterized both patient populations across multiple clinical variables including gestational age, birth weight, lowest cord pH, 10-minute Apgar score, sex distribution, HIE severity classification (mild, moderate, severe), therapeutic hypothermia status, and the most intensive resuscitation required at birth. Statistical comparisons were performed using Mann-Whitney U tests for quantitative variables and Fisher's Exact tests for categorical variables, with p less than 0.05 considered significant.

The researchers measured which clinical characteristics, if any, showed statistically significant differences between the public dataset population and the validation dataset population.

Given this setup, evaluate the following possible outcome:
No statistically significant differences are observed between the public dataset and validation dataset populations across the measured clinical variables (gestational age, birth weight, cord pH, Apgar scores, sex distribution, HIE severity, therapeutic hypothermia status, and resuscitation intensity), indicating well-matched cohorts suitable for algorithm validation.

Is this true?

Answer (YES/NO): NO